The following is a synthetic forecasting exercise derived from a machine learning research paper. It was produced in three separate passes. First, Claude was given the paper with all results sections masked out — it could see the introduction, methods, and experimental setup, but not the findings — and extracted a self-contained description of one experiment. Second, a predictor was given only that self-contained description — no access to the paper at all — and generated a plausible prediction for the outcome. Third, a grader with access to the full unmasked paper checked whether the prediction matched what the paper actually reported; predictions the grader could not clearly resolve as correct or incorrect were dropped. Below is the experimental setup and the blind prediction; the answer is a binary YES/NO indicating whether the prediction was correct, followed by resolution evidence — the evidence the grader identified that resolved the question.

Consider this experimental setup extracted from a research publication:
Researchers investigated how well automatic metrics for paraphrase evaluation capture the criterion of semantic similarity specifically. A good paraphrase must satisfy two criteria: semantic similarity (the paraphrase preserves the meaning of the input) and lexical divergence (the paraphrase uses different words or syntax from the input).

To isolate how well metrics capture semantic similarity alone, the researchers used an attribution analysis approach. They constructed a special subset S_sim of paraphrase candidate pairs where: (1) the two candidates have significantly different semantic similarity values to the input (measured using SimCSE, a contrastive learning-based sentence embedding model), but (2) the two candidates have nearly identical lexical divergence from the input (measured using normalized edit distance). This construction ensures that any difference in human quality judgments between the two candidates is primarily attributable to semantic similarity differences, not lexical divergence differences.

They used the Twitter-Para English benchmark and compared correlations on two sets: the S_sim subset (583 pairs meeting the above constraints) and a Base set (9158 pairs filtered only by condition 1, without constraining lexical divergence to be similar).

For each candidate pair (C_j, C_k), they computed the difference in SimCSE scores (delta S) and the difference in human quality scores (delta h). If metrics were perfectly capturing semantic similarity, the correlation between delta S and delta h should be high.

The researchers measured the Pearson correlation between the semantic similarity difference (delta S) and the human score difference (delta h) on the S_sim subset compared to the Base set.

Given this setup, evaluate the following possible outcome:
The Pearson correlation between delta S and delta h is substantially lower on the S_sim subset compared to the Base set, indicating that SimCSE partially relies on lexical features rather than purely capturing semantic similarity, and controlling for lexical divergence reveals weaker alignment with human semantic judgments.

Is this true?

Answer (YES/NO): NO